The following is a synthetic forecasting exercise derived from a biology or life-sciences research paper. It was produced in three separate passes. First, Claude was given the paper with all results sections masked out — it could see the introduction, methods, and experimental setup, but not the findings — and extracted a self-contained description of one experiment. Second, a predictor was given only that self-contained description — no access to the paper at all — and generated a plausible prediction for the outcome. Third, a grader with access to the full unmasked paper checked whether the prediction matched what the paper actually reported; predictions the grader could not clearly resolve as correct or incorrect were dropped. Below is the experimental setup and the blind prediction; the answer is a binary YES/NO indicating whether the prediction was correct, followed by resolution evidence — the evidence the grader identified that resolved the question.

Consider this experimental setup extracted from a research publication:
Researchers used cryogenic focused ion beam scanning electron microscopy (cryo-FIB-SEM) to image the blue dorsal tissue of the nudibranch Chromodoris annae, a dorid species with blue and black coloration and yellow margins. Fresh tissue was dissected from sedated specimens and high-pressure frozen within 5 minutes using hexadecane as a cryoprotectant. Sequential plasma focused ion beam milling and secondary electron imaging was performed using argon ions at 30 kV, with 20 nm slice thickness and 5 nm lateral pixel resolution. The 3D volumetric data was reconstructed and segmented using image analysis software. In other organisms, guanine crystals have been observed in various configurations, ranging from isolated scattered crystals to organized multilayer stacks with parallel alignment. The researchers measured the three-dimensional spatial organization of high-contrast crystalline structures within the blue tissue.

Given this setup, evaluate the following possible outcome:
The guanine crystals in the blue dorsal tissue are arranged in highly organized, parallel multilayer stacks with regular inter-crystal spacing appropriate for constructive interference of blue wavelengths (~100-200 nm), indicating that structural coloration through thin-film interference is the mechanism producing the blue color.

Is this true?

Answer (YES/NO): NO